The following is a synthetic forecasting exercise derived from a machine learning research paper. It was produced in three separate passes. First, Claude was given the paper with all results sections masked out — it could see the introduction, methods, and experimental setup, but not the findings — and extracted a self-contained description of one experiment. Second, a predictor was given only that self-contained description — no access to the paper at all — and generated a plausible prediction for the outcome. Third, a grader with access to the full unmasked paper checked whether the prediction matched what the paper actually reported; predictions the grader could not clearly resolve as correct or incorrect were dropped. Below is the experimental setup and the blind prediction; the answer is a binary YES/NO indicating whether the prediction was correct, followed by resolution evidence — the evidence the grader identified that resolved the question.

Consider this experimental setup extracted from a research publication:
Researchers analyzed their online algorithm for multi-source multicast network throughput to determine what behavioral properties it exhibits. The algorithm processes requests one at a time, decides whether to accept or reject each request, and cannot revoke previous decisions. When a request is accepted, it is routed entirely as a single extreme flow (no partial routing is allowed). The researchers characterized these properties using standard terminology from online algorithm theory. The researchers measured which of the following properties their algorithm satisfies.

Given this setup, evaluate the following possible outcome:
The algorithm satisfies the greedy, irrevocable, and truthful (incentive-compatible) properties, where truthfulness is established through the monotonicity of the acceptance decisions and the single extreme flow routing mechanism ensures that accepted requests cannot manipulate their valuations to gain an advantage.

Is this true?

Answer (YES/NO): NO